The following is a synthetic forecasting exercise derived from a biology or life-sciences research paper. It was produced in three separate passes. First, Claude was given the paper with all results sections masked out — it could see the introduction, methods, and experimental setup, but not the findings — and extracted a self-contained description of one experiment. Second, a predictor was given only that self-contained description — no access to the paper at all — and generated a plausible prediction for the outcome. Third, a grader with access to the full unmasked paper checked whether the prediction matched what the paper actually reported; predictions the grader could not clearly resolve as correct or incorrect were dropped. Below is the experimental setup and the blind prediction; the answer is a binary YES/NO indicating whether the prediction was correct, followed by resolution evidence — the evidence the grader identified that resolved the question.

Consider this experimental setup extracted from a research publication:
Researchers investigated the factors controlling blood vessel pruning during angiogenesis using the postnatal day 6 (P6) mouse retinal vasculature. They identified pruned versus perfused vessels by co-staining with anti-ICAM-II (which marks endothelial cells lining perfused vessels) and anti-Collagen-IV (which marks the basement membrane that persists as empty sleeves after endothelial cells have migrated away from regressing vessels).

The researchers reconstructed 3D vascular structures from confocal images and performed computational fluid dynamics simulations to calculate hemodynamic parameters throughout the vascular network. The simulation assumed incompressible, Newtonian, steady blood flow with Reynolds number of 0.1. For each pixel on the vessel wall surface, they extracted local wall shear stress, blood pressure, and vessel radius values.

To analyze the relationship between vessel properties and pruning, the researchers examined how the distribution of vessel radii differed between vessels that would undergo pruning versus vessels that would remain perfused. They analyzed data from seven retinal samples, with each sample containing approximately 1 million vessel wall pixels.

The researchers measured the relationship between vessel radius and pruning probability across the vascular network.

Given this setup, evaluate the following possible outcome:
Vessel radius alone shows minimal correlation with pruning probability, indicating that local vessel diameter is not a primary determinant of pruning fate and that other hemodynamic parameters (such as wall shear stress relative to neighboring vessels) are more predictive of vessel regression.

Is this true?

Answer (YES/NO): NO